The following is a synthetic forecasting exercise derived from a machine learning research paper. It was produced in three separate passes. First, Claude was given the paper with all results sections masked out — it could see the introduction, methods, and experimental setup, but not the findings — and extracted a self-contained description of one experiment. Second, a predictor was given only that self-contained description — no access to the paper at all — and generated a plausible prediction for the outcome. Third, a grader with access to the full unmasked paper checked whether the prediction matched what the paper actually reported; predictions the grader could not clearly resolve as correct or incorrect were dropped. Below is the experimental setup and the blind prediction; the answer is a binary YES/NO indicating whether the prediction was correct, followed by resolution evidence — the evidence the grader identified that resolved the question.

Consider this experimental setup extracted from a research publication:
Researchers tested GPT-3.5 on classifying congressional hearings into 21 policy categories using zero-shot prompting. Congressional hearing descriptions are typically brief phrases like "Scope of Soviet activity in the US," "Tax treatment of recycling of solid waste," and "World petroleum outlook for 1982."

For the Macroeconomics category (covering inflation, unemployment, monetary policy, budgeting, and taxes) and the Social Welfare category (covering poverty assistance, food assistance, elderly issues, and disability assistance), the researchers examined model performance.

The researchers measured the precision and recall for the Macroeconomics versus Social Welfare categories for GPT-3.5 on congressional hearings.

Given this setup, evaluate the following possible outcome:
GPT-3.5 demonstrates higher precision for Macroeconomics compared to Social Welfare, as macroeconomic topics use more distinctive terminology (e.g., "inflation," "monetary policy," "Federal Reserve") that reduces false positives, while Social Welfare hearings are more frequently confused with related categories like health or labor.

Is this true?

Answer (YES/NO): YES